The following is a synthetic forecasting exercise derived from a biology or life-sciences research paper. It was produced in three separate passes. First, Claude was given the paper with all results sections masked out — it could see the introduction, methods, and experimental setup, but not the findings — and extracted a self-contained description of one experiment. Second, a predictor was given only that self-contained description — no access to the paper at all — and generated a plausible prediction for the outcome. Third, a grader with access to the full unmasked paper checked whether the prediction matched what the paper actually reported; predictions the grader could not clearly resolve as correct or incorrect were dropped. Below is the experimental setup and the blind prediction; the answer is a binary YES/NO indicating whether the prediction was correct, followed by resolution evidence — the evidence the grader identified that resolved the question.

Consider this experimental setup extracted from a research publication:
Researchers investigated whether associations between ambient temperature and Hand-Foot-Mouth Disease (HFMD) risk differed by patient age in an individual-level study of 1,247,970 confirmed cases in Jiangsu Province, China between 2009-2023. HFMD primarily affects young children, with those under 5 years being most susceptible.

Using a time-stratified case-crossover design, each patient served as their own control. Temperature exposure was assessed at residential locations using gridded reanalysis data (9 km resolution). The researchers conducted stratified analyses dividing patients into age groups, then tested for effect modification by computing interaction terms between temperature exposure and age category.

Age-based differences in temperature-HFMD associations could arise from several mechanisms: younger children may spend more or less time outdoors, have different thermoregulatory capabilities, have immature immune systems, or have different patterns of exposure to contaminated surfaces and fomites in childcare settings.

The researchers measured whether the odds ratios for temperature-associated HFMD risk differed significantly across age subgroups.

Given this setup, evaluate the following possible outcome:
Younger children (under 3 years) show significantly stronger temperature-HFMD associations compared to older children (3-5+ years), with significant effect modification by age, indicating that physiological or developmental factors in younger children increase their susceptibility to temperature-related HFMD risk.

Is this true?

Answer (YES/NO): NO